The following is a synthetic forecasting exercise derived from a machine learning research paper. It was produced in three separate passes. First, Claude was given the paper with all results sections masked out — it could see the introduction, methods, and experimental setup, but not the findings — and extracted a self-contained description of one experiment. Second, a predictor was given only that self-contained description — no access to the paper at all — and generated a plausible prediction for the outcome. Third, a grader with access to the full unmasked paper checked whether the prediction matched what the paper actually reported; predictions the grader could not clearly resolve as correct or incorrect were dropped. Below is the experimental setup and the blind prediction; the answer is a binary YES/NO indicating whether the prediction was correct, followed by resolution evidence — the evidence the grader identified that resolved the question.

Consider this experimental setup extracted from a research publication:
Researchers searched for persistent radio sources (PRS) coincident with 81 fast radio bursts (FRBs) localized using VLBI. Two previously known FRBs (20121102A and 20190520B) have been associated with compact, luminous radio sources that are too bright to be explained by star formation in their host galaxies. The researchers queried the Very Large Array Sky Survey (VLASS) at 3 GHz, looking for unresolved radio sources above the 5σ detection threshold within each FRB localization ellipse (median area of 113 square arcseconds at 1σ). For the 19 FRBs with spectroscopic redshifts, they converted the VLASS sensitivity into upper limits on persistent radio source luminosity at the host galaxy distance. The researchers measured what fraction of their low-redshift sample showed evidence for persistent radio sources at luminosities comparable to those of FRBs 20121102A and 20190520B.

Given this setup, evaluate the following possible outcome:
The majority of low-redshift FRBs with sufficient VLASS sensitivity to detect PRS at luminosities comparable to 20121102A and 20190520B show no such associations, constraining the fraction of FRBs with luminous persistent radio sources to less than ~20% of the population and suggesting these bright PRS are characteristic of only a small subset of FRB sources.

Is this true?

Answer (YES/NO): YES